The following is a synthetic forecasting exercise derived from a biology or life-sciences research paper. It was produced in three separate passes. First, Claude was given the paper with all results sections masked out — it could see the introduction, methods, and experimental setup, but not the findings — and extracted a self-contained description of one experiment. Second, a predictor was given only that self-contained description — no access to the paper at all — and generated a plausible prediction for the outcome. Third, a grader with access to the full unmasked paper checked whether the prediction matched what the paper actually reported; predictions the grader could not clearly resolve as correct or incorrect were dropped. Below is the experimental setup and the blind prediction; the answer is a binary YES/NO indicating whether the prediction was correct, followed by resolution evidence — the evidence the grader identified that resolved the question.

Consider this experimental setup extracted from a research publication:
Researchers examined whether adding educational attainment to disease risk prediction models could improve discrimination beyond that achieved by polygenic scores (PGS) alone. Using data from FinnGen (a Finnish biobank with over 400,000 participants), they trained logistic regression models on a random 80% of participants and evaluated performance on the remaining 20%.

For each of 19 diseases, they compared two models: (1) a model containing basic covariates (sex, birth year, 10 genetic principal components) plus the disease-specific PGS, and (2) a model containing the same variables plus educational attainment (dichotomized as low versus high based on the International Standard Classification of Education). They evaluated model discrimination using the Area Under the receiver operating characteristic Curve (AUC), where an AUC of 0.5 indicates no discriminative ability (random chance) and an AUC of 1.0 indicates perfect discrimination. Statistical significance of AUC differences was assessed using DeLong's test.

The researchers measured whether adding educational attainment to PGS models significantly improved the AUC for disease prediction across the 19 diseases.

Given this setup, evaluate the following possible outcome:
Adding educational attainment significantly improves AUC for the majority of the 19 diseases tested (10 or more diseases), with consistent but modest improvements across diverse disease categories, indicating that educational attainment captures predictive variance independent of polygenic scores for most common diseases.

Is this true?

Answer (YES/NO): YES